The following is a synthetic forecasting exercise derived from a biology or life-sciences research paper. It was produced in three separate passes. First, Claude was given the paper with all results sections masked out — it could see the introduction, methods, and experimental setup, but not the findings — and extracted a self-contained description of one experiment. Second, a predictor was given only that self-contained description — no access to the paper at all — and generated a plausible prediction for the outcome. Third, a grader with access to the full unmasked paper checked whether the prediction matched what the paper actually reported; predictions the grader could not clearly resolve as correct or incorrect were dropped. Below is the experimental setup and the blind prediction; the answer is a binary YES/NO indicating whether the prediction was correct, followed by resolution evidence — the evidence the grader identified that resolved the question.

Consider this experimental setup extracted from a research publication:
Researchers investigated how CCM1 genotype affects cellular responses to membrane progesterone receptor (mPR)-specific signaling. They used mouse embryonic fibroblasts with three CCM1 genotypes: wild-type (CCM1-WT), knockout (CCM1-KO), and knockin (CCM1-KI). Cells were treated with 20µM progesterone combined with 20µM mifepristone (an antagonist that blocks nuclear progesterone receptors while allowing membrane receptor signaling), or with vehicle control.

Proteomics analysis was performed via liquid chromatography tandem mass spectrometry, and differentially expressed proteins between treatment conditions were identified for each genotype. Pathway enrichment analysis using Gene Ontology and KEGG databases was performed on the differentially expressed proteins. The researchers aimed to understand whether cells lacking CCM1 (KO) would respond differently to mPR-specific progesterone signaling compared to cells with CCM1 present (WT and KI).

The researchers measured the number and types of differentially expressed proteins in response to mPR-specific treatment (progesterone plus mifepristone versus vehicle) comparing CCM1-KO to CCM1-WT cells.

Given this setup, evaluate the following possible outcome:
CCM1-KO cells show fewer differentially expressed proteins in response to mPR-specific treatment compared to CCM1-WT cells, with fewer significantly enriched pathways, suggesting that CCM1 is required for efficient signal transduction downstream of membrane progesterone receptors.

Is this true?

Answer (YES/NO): NO